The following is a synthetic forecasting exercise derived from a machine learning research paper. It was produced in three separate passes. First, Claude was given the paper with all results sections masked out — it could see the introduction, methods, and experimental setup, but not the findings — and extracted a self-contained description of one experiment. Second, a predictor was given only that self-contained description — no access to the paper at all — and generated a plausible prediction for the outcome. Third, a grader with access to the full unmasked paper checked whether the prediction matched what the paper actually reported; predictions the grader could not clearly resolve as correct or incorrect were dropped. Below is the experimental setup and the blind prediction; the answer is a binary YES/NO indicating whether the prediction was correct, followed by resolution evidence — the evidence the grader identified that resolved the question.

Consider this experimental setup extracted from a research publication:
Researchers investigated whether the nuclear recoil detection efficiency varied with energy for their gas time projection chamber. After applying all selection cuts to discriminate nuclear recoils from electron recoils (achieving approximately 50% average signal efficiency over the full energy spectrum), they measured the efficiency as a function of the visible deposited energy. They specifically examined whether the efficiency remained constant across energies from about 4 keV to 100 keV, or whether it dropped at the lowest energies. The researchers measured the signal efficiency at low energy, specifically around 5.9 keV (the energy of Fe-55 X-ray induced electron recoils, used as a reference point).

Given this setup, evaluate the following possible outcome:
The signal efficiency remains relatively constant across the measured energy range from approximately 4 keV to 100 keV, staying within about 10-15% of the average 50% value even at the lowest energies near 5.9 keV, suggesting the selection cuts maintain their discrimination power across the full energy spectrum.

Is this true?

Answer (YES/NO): NO